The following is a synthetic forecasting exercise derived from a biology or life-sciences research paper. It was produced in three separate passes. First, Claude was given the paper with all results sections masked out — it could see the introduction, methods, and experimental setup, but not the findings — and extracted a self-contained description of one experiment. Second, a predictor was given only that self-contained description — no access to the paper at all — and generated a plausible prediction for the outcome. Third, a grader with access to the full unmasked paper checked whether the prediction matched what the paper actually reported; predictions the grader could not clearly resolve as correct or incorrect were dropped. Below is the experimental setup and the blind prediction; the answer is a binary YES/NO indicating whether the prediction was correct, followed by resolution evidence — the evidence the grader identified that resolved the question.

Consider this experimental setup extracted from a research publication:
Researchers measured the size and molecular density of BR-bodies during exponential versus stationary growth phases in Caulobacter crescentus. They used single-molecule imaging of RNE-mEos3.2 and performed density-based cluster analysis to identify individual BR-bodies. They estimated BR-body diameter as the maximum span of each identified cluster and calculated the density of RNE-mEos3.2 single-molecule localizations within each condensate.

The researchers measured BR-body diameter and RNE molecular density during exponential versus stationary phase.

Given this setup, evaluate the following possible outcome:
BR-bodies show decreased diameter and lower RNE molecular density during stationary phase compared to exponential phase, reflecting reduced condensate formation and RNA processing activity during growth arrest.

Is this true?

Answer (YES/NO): NO